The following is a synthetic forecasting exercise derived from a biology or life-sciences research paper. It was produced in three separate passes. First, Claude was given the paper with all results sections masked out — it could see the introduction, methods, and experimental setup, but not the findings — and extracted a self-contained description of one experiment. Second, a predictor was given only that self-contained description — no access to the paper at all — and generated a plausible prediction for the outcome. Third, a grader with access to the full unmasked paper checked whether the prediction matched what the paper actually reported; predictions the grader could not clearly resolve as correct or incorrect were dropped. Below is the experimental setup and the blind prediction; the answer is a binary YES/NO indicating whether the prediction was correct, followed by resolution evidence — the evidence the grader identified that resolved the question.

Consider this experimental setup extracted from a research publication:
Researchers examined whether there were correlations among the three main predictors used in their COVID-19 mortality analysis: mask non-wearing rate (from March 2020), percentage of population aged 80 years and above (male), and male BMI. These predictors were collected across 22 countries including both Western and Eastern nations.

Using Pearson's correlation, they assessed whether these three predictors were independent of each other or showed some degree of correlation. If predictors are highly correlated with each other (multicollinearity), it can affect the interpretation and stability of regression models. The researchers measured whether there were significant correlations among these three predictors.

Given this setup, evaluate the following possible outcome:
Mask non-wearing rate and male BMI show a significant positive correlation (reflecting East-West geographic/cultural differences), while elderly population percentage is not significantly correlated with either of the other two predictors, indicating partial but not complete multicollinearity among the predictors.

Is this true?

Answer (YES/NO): NO